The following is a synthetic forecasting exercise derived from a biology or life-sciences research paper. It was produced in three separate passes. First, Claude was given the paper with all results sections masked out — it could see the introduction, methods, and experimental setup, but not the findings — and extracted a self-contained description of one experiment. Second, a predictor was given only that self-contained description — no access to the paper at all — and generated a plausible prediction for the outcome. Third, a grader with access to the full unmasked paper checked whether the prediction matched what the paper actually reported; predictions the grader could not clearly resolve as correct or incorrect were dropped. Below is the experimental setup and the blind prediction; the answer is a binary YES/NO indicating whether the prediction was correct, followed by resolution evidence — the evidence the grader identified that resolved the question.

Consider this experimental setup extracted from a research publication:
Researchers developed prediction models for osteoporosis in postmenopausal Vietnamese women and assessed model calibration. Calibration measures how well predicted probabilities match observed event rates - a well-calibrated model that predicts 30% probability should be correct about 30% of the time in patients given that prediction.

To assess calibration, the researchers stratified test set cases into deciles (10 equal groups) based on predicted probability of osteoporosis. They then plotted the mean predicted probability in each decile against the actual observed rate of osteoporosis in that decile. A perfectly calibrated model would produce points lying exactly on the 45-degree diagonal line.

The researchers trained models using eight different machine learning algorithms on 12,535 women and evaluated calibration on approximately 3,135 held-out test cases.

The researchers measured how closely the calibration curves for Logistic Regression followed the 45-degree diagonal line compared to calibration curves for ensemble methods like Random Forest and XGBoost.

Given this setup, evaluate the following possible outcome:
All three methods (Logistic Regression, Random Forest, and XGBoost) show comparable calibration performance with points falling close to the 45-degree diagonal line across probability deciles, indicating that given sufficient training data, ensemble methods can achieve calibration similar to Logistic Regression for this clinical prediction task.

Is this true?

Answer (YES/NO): NO